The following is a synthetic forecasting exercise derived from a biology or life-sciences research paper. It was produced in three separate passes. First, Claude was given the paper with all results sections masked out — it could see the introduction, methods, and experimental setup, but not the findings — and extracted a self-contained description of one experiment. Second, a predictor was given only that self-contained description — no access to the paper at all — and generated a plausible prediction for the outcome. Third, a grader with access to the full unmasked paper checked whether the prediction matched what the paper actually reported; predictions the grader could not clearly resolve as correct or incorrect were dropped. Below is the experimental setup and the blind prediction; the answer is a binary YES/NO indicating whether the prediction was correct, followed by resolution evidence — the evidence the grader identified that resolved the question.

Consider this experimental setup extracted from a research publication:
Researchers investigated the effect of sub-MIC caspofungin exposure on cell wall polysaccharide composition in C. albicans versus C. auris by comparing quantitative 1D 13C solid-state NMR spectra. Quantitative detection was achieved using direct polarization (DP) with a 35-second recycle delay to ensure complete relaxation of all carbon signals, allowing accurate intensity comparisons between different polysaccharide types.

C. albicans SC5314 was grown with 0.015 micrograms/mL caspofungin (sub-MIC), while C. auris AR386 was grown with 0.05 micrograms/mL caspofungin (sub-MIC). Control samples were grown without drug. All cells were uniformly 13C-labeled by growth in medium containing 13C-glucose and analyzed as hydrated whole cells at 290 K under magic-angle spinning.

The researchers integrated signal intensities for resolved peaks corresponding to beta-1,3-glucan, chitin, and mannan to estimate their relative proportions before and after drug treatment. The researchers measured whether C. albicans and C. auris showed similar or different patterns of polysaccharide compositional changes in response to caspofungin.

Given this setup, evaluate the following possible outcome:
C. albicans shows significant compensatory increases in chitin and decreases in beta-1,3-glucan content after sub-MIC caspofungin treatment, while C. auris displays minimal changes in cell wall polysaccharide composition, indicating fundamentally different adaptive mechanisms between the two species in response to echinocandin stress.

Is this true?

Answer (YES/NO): NO